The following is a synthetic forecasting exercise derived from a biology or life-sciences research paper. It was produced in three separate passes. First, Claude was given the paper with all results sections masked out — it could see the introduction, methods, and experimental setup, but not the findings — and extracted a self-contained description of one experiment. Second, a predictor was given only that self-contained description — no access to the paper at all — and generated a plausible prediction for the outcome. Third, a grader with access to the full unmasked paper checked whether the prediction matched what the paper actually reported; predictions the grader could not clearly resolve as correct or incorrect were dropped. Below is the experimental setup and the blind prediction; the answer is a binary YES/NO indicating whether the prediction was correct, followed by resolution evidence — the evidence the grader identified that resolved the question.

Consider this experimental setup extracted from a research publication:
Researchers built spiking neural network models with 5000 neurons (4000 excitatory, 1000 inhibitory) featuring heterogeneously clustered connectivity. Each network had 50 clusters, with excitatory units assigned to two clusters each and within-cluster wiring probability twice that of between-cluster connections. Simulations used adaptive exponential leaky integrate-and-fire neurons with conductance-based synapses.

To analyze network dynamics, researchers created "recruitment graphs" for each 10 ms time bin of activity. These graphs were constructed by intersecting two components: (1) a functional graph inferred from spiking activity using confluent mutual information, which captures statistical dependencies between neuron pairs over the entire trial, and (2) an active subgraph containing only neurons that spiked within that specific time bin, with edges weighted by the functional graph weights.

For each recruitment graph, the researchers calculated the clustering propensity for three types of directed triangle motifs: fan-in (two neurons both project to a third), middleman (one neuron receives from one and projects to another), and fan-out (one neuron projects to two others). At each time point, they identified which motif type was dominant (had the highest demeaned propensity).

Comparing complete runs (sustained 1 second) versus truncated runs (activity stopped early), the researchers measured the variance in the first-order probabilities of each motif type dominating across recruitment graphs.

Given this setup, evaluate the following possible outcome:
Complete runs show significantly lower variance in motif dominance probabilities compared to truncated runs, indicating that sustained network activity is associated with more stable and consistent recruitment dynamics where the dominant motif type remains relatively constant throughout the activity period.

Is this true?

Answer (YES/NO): NO